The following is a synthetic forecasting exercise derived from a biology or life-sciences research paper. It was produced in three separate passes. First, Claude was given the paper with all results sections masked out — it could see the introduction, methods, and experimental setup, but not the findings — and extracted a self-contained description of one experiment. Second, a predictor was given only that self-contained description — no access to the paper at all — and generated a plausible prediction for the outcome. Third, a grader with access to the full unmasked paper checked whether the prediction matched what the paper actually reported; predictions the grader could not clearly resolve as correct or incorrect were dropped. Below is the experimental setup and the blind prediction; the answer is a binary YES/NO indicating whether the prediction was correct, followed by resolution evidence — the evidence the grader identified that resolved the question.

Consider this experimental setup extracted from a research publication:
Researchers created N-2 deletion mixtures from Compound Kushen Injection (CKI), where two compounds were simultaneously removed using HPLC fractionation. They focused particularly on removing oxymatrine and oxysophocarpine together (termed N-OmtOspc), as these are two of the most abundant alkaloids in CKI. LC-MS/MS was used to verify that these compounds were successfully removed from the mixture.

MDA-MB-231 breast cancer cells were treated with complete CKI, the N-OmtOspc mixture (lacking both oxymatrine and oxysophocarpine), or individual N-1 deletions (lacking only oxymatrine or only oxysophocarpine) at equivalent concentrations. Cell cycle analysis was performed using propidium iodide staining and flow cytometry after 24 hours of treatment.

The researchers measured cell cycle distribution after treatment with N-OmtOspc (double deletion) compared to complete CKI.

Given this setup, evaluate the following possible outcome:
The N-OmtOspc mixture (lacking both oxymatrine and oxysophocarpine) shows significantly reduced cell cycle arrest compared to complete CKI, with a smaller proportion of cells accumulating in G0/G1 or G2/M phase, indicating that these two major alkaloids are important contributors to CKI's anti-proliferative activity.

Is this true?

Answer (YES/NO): NO